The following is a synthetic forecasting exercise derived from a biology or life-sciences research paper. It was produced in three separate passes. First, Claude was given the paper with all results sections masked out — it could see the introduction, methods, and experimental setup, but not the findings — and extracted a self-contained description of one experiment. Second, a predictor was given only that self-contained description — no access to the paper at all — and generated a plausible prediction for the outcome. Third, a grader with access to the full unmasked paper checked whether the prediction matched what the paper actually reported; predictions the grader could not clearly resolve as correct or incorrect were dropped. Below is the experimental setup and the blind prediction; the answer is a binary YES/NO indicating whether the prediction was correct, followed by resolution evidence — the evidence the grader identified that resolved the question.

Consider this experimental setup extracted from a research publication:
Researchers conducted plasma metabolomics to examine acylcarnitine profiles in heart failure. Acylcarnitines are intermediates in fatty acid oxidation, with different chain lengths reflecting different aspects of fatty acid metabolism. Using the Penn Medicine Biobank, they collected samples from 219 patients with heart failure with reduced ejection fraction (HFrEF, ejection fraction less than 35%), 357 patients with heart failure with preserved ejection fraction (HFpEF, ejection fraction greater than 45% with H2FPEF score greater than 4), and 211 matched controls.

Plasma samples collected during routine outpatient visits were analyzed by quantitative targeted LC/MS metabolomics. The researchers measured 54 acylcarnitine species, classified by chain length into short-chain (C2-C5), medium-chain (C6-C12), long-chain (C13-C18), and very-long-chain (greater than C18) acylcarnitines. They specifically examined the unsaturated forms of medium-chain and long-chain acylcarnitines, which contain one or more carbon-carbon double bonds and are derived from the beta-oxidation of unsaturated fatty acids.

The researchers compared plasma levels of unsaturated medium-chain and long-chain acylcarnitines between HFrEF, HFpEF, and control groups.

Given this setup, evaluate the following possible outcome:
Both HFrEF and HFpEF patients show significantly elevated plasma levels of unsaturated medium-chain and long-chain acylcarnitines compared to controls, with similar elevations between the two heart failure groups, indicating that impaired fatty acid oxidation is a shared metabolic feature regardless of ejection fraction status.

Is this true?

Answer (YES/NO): NO